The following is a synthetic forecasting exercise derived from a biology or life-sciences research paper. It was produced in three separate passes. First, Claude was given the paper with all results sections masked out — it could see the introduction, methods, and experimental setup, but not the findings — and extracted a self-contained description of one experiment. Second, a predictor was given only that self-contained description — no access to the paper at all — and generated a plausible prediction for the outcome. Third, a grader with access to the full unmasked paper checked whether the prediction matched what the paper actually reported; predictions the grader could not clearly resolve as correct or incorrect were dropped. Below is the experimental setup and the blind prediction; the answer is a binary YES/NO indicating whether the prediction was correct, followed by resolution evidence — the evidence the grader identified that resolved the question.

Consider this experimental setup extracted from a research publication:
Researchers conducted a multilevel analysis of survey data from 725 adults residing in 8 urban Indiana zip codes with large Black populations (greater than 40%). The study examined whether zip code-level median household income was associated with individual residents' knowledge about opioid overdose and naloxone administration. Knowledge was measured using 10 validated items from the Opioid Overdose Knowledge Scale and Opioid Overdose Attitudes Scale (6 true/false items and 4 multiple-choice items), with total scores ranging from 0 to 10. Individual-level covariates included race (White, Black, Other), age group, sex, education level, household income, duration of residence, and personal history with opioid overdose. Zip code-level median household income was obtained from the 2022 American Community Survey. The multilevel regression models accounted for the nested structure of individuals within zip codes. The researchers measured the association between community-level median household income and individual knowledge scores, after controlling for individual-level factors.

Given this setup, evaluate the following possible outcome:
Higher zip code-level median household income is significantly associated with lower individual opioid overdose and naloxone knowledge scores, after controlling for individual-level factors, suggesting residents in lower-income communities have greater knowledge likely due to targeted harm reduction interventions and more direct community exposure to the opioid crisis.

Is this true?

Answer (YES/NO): NO